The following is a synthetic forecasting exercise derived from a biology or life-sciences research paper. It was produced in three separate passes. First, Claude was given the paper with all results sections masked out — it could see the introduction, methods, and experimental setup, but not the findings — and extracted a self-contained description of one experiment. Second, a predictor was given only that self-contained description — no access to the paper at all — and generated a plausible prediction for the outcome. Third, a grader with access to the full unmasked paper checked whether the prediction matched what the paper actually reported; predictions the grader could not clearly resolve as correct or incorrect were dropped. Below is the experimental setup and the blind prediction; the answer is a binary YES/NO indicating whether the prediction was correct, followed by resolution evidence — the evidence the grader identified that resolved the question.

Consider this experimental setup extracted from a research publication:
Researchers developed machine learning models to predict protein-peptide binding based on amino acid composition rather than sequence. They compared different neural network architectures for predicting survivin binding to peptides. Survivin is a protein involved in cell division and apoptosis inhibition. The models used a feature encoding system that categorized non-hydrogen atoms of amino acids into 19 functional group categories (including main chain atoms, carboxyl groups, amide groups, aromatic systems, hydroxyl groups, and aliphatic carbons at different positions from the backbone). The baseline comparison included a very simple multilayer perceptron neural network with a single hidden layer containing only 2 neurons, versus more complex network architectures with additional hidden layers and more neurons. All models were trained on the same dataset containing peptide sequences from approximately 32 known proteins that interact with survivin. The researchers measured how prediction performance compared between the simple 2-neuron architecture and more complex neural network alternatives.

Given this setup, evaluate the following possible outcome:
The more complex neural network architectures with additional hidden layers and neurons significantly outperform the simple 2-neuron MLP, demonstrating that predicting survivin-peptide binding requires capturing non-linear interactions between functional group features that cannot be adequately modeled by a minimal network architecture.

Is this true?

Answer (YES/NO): NO